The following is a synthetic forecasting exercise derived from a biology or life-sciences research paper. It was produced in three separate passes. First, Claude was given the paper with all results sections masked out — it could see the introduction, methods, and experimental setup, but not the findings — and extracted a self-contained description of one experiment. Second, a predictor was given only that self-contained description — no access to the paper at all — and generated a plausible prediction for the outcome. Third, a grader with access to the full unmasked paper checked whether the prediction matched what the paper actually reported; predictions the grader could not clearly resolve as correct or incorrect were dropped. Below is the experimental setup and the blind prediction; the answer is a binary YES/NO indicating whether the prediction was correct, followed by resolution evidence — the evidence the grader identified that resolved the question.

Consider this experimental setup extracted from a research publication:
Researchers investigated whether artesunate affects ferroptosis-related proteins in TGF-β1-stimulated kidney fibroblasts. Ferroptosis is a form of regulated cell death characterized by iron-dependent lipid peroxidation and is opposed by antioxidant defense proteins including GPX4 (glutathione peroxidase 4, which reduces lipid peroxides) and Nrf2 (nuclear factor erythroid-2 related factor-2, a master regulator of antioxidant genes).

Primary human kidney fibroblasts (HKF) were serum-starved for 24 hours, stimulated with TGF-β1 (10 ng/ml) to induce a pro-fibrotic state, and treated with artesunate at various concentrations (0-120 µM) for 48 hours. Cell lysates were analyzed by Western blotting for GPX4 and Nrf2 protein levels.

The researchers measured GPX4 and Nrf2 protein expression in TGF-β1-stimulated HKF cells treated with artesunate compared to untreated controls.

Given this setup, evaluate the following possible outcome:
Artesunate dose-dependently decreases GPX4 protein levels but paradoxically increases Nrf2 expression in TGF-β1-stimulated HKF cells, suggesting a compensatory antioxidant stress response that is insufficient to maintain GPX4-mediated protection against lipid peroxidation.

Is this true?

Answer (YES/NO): NO